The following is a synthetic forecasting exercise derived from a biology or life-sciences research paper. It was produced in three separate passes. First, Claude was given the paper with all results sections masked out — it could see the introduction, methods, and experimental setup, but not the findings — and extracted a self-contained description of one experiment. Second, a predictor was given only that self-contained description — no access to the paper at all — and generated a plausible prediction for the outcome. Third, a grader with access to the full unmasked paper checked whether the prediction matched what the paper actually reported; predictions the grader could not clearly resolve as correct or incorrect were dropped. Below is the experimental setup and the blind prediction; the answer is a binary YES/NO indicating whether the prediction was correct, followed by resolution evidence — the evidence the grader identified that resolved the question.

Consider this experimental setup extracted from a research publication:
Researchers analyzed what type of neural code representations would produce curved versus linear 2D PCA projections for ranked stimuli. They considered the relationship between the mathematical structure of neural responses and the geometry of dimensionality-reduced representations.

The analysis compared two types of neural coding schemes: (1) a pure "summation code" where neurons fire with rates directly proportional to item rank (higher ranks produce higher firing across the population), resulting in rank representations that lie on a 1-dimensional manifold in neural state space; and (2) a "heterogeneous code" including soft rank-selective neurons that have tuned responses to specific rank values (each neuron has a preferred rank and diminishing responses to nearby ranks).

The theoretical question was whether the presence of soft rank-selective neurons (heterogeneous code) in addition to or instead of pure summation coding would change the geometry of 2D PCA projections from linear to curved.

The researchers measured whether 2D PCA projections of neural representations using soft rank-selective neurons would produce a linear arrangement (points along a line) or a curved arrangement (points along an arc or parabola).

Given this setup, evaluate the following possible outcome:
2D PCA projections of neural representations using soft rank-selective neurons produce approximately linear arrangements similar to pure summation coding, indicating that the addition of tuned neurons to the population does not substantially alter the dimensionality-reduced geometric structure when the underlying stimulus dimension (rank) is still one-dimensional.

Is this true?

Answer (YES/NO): NO